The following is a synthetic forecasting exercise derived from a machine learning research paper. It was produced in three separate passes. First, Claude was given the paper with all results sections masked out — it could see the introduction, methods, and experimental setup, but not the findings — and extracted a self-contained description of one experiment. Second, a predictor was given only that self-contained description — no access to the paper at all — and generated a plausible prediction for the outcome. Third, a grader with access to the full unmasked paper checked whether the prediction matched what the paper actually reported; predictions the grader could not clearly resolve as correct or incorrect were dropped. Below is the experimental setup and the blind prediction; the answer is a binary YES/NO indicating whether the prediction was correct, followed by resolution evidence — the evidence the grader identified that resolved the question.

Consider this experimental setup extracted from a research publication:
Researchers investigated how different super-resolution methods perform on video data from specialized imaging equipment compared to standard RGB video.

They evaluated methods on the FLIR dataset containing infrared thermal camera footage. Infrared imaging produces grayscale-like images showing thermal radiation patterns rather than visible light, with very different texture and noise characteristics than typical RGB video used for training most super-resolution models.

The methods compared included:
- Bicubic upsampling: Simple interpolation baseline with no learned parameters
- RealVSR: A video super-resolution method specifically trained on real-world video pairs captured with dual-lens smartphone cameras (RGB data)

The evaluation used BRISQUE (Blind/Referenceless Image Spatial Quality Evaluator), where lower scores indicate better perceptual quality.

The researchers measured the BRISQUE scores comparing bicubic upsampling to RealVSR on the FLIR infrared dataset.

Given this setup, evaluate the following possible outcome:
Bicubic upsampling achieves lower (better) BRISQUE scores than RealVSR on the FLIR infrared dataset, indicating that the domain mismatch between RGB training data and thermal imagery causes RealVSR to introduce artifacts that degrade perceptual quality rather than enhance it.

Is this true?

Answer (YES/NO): NO